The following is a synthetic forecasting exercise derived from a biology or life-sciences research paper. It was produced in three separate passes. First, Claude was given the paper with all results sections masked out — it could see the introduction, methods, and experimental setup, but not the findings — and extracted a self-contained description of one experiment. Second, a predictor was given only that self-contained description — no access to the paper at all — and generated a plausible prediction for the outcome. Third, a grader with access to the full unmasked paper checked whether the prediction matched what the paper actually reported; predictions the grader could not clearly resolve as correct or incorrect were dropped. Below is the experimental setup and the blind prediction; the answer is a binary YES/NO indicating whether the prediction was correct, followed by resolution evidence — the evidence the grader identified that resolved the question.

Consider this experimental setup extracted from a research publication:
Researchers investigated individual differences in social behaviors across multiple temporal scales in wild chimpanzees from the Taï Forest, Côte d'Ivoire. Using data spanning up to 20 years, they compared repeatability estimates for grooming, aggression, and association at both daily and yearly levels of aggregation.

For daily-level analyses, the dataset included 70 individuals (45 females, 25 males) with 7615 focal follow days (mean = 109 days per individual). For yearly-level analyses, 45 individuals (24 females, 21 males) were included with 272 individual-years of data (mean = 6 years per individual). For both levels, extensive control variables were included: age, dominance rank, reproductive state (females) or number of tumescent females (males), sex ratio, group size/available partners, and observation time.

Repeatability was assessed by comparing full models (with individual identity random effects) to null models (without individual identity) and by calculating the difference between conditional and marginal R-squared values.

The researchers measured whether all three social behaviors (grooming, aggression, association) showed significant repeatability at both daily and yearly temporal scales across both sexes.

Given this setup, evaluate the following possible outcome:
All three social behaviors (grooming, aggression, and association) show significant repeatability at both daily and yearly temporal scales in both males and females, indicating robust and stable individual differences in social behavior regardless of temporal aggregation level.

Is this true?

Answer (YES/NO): YES